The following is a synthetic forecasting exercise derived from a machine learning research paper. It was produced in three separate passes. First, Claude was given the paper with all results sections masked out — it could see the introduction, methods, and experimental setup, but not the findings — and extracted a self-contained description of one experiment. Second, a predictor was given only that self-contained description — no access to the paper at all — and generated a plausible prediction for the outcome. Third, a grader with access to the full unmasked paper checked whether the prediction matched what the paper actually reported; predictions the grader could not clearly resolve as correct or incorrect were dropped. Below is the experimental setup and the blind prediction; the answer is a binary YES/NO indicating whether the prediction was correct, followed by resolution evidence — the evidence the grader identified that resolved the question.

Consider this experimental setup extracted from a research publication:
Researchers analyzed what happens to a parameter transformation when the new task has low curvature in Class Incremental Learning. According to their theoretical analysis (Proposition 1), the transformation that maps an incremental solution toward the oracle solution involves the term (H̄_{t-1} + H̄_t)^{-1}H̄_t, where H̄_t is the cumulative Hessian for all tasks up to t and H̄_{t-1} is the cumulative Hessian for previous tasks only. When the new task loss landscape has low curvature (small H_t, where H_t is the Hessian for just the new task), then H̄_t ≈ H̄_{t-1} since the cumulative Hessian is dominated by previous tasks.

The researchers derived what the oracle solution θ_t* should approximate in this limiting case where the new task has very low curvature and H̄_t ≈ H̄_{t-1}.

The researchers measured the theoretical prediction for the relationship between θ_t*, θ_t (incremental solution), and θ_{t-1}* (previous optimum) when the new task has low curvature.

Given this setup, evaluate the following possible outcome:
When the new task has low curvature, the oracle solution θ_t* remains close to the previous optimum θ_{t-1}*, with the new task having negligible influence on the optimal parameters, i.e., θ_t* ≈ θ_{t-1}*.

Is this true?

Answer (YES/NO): NO